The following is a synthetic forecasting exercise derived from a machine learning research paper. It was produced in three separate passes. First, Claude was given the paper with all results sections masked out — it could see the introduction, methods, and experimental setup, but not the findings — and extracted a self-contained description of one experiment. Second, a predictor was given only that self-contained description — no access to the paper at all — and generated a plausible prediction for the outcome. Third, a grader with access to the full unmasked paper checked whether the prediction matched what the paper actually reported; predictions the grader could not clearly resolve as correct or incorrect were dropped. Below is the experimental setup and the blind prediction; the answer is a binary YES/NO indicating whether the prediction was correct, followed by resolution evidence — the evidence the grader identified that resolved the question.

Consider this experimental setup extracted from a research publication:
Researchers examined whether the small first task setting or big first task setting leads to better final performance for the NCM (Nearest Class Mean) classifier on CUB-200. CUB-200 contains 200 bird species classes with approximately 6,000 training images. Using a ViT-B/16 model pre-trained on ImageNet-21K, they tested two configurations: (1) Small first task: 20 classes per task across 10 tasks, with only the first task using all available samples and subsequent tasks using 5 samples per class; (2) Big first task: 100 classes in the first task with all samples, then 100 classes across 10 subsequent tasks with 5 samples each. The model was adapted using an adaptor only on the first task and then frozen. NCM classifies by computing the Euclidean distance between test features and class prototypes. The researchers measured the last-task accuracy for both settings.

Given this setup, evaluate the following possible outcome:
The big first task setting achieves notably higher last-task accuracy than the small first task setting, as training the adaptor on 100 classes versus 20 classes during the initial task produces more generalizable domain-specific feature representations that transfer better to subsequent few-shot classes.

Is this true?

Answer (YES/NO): YES